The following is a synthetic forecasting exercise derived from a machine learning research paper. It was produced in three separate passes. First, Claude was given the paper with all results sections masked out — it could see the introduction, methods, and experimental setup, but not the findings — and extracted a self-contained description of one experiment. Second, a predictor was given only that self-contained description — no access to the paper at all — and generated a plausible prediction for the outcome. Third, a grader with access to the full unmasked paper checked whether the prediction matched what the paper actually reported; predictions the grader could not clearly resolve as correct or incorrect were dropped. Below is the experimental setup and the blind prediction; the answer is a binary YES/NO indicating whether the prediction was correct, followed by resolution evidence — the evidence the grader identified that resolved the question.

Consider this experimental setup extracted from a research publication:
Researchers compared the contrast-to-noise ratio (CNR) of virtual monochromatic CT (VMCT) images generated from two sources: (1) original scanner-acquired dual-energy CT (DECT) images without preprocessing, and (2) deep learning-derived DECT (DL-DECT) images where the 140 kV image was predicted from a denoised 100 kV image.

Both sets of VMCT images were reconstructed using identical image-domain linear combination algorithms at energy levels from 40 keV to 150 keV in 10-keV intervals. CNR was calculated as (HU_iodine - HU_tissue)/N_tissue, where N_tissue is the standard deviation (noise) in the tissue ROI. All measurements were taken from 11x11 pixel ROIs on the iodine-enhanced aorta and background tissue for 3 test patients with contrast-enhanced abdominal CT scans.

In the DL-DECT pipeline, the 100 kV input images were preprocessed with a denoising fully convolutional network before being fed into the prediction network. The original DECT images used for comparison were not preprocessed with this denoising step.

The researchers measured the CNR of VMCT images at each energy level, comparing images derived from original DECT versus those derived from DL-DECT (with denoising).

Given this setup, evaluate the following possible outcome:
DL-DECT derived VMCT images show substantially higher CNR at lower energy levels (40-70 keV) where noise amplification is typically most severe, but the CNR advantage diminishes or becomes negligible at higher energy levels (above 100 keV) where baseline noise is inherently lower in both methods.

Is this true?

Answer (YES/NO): NO